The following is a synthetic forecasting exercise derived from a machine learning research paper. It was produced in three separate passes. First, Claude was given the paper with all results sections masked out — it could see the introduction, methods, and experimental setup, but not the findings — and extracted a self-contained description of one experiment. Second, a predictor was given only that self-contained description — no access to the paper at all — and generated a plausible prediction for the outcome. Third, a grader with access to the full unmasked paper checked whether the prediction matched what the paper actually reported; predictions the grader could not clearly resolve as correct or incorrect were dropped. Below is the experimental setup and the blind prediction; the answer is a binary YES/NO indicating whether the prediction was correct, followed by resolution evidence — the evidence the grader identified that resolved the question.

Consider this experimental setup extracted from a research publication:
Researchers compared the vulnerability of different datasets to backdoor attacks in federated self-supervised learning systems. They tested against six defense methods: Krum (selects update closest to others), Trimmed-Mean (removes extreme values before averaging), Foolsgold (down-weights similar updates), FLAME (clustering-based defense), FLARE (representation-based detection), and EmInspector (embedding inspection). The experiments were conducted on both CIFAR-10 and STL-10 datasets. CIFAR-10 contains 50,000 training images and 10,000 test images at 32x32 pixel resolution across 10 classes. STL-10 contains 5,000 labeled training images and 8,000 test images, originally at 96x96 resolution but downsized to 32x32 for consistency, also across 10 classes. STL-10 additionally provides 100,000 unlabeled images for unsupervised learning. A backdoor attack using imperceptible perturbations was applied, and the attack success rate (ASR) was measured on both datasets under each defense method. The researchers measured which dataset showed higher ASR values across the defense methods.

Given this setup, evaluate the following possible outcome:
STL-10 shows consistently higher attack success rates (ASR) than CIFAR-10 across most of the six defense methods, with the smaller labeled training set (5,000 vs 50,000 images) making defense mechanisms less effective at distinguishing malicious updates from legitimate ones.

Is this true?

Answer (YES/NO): NO